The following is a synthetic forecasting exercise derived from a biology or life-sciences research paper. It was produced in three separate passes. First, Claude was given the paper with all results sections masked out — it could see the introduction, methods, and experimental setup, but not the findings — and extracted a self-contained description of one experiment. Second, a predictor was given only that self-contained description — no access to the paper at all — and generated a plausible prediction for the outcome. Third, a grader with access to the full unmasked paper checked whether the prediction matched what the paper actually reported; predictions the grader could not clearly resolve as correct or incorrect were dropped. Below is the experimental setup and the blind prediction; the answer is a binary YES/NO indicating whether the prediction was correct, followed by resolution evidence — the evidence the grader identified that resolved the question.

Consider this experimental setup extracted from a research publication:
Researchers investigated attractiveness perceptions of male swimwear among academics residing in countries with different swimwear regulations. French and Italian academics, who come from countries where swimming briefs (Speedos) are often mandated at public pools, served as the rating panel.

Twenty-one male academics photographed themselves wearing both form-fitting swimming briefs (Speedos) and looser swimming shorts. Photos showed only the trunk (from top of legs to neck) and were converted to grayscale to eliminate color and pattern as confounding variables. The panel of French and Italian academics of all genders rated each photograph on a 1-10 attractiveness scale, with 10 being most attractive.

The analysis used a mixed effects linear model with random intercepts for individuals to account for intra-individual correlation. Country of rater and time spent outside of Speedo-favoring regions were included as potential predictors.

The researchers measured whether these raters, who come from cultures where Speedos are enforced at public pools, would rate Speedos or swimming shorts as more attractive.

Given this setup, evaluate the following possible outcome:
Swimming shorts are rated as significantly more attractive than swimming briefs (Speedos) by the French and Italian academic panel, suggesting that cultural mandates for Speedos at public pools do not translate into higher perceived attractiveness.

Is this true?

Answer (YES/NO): YES